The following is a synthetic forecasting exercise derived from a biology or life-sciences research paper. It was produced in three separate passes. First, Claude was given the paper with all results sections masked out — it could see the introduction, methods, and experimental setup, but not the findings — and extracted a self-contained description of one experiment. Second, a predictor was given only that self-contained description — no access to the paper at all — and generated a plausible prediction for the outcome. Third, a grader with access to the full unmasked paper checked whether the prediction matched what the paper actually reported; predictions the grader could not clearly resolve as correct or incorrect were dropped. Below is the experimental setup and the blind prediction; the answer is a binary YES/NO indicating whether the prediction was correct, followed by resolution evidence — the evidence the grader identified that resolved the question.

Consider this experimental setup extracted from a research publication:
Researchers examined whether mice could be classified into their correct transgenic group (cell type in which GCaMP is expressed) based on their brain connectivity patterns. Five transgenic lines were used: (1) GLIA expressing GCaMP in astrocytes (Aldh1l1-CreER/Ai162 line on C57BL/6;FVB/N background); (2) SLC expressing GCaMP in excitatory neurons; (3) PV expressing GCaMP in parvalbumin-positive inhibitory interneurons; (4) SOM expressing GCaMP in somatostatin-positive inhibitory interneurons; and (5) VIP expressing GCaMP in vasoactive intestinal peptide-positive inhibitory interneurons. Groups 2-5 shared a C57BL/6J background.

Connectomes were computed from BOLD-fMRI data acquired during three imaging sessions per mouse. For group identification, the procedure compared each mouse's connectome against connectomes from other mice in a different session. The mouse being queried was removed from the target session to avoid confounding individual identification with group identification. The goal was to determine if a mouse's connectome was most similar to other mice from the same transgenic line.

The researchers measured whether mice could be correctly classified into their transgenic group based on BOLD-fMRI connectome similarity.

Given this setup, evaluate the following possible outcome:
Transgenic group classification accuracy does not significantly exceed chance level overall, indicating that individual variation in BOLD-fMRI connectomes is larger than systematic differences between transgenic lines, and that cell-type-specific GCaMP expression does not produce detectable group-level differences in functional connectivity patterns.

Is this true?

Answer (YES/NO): NO